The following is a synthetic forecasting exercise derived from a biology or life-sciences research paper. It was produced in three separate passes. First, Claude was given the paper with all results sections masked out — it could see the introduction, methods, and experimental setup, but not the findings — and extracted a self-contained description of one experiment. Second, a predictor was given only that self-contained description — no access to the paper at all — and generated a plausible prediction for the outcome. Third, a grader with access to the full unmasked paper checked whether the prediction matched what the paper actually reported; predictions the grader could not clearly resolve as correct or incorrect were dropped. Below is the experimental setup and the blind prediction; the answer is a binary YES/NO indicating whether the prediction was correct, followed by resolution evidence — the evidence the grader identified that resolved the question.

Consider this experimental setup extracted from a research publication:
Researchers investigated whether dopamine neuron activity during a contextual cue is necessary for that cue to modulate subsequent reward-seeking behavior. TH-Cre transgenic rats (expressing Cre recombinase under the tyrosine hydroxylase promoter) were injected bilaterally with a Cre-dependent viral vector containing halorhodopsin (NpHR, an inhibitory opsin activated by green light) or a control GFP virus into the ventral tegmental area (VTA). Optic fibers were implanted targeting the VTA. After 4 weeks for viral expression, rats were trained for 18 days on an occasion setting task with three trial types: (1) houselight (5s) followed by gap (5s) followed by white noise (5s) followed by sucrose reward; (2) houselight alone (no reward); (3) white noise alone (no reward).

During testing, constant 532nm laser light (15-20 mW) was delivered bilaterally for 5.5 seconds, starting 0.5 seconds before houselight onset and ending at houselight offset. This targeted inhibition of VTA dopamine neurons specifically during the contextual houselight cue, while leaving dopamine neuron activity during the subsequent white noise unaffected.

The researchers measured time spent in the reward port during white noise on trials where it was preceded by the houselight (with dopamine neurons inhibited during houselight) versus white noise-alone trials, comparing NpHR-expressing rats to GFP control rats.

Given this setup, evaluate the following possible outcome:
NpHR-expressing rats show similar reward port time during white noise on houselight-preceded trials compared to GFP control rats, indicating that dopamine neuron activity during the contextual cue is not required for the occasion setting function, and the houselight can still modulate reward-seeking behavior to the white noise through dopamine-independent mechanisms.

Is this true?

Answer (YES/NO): NO